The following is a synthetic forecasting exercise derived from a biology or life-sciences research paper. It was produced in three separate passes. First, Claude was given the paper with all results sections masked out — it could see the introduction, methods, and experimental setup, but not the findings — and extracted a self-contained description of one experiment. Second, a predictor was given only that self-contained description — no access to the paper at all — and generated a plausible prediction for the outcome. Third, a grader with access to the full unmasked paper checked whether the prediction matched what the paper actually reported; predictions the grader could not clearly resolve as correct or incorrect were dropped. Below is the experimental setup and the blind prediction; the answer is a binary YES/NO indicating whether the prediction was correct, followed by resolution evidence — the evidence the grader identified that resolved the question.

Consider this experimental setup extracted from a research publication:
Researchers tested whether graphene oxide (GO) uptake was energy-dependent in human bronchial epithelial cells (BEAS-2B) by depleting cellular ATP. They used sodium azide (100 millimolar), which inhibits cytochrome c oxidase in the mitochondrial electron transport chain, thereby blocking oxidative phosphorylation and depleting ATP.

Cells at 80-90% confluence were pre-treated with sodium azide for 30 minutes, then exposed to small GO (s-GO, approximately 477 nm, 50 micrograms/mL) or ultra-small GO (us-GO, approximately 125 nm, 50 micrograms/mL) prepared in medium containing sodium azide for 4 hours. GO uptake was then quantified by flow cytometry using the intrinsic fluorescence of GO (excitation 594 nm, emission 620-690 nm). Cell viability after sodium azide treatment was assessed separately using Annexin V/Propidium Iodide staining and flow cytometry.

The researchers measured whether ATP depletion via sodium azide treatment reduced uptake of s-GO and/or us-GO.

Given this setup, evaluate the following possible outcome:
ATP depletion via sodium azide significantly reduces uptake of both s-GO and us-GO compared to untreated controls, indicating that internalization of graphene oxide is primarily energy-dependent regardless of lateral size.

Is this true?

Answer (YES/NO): NO